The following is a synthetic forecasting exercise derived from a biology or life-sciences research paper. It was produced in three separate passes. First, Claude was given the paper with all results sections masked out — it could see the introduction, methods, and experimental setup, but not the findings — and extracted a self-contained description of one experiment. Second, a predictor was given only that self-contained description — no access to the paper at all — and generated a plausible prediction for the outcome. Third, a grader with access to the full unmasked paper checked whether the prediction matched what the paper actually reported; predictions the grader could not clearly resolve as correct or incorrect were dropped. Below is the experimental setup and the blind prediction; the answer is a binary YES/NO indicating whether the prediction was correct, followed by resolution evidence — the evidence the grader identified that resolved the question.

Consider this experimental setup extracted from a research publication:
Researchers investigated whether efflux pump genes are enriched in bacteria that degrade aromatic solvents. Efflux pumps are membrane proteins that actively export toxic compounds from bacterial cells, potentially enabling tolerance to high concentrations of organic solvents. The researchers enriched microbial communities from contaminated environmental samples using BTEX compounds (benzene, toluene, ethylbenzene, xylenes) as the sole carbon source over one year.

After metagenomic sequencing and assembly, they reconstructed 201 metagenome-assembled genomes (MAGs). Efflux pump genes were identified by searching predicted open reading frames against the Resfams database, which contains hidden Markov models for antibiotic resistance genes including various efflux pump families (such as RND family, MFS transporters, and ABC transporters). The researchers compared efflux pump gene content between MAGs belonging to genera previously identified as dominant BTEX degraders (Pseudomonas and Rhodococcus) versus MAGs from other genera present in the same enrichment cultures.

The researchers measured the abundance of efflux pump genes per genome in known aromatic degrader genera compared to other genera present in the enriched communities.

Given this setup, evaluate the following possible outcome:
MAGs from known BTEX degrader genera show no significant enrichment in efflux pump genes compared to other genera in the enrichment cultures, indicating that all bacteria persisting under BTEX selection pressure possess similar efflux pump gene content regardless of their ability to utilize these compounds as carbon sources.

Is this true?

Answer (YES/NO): NO